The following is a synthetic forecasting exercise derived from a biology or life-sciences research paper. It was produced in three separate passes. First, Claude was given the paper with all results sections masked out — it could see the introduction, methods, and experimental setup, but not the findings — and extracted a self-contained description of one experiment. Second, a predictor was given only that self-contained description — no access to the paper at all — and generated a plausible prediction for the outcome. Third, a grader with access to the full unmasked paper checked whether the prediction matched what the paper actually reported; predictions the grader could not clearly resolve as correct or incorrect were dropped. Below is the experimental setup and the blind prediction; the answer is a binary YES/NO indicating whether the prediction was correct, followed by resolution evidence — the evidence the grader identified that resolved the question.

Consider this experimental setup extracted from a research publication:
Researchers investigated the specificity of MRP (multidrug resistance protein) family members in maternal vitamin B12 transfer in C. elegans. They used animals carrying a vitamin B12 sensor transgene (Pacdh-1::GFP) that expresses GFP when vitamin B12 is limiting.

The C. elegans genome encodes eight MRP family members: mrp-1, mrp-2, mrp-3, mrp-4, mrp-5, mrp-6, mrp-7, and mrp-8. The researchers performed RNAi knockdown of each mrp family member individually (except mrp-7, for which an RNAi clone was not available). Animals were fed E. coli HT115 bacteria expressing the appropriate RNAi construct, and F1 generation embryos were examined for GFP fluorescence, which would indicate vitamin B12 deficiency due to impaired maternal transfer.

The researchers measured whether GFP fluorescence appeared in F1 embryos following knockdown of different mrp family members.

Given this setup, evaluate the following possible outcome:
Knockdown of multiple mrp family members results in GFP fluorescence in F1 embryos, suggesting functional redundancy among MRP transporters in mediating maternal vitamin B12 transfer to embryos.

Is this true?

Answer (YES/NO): NO